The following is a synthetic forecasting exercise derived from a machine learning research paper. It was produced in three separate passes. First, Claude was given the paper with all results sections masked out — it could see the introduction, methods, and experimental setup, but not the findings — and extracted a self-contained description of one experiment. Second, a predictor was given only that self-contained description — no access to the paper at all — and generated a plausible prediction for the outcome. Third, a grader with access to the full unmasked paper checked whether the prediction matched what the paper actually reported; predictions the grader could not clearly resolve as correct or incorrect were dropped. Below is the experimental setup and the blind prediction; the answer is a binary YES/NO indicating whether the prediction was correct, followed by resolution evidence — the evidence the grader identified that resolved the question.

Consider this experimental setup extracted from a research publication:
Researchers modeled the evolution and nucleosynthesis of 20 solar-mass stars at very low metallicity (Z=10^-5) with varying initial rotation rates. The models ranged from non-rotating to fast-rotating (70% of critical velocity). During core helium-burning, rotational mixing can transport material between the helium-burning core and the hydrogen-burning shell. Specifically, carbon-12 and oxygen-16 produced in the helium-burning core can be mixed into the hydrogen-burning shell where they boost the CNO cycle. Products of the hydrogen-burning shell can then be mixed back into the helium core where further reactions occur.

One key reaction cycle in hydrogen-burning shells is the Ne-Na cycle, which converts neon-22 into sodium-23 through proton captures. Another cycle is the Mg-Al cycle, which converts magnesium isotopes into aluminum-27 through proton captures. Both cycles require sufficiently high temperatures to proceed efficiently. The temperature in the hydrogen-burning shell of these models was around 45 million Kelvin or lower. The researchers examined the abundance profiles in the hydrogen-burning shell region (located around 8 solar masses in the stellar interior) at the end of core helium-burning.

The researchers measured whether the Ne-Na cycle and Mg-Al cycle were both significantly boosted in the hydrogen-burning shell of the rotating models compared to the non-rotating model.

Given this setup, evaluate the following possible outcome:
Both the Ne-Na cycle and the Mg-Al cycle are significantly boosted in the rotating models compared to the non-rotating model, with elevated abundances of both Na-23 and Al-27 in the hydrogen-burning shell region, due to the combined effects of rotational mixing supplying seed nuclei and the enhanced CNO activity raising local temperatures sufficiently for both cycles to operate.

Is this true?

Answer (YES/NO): NO